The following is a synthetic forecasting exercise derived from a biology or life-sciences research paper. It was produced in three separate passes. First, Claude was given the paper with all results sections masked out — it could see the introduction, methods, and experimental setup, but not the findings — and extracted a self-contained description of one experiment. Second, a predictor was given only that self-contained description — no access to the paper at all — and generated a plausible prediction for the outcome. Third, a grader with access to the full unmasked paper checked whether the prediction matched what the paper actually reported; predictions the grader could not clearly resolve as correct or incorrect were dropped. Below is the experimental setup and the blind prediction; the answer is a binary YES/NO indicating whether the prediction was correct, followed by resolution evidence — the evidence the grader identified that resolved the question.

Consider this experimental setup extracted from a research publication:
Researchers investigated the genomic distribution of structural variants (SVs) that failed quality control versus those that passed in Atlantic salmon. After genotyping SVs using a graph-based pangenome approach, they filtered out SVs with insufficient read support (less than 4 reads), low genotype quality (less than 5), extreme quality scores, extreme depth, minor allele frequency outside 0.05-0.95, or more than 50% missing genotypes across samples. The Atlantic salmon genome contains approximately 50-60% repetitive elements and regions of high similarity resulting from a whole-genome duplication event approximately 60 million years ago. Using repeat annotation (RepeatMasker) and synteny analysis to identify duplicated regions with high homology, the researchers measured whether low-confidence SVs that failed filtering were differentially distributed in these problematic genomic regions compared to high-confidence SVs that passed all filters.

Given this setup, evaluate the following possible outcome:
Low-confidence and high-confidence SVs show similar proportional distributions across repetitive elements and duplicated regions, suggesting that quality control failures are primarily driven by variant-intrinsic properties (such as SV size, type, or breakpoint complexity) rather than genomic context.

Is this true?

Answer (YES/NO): NO